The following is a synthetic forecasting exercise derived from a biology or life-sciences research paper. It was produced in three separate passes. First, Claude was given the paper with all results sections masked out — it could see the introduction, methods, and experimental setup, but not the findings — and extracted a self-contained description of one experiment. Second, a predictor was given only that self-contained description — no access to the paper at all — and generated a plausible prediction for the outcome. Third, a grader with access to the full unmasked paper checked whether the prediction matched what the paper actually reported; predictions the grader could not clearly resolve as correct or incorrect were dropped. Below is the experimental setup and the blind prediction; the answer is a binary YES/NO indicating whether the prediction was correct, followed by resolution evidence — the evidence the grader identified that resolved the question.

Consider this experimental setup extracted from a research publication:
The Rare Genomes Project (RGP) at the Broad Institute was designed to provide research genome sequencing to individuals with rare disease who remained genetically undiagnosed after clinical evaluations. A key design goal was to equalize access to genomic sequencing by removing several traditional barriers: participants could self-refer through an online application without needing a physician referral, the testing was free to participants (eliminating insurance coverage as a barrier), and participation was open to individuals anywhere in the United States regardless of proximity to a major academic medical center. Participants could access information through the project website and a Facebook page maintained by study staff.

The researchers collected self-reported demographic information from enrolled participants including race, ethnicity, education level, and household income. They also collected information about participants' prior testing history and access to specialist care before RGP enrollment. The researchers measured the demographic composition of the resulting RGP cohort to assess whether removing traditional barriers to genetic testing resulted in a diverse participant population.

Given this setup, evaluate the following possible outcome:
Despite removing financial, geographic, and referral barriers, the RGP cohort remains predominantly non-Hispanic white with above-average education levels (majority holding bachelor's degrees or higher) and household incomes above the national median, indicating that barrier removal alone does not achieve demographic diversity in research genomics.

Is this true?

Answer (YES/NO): YES